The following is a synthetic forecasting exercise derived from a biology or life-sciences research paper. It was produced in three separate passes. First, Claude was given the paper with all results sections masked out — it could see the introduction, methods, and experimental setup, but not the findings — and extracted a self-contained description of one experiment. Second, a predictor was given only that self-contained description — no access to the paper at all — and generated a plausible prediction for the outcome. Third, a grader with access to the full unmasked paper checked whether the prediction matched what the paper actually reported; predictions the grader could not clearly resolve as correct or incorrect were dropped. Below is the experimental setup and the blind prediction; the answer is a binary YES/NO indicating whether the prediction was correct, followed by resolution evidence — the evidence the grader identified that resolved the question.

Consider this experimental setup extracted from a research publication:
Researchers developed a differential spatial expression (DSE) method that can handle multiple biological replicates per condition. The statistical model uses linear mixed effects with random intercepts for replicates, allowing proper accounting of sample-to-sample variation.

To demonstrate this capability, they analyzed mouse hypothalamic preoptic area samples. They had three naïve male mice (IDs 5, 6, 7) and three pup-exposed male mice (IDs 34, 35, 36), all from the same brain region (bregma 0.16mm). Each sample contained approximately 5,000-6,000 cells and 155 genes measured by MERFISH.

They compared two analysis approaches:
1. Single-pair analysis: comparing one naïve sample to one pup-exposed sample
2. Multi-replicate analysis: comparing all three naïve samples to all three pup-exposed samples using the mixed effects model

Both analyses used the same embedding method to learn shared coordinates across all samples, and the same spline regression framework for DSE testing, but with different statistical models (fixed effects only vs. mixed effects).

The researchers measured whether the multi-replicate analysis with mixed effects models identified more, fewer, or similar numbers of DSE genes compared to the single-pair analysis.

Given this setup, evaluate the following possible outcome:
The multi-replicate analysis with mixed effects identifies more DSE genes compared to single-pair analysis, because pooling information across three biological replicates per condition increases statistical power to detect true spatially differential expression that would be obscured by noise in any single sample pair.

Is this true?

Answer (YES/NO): NO